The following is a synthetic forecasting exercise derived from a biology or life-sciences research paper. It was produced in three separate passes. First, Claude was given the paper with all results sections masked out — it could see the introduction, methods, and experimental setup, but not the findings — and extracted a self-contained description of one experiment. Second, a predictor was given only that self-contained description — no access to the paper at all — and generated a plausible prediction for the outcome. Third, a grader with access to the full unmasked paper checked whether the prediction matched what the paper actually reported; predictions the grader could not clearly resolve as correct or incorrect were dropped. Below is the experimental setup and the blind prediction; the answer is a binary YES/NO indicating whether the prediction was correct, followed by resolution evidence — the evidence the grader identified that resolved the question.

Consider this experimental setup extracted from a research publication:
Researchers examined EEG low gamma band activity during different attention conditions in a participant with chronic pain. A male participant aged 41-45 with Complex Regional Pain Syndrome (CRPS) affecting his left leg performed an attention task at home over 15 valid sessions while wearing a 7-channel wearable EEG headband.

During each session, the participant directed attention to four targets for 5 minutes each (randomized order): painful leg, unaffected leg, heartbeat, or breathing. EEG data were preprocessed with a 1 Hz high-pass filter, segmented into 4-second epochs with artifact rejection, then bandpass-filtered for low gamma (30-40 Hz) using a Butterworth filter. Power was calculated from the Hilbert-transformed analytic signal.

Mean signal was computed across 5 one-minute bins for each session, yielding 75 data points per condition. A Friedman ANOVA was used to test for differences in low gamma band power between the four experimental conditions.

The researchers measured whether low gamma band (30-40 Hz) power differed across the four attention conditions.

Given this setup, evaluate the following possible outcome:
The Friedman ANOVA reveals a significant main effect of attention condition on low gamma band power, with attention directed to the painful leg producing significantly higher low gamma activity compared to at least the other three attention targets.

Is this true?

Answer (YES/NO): NO